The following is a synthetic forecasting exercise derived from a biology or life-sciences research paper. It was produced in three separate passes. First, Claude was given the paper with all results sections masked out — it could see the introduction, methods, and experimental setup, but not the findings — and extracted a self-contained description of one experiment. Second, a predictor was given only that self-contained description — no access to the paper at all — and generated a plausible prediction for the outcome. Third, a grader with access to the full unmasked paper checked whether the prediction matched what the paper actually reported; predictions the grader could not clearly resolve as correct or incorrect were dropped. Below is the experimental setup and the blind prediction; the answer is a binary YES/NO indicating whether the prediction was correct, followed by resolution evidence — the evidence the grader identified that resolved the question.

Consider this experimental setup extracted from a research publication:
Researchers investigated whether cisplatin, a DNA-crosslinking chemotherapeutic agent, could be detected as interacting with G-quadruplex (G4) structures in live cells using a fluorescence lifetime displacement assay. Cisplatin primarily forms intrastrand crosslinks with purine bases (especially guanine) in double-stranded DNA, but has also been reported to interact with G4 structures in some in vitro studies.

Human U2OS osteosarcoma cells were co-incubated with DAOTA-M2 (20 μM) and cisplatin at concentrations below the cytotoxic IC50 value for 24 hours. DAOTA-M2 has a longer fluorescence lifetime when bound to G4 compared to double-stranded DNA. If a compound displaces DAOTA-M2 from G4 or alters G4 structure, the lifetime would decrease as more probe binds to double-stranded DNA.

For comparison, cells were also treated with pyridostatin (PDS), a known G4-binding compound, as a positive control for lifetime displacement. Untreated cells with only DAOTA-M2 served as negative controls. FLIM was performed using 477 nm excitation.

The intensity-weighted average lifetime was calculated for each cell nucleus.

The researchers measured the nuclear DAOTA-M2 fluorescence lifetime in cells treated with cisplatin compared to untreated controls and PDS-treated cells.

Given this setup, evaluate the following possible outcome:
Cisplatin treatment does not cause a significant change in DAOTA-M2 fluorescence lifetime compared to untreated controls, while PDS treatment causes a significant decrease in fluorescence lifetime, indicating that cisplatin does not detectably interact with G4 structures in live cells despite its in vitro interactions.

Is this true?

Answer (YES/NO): YES